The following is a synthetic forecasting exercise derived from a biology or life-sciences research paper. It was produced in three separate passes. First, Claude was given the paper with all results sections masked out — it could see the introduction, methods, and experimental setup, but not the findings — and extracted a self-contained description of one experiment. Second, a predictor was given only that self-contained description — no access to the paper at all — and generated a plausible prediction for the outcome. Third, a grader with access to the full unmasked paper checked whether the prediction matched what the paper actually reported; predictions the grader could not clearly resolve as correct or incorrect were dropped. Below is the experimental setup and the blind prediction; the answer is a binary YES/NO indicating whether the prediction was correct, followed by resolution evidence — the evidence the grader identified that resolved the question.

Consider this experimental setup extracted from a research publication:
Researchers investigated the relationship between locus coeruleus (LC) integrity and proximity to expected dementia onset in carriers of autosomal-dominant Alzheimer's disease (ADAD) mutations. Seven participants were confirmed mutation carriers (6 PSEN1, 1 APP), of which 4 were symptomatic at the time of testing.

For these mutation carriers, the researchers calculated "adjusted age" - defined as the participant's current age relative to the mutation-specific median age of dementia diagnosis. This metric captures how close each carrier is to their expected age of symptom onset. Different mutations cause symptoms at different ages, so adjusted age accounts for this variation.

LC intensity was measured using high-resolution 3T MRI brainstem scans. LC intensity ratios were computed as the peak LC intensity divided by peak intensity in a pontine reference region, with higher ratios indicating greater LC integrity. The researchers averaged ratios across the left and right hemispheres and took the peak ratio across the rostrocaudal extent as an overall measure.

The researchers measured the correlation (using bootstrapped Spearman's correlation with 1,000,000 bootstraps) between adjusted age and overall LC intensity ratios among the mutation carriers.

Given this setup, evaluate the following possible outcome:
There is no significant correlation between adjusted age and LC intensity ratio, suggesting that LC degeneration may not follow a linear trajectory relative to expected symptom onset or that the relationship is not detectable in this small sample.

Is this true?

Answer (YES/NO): NO